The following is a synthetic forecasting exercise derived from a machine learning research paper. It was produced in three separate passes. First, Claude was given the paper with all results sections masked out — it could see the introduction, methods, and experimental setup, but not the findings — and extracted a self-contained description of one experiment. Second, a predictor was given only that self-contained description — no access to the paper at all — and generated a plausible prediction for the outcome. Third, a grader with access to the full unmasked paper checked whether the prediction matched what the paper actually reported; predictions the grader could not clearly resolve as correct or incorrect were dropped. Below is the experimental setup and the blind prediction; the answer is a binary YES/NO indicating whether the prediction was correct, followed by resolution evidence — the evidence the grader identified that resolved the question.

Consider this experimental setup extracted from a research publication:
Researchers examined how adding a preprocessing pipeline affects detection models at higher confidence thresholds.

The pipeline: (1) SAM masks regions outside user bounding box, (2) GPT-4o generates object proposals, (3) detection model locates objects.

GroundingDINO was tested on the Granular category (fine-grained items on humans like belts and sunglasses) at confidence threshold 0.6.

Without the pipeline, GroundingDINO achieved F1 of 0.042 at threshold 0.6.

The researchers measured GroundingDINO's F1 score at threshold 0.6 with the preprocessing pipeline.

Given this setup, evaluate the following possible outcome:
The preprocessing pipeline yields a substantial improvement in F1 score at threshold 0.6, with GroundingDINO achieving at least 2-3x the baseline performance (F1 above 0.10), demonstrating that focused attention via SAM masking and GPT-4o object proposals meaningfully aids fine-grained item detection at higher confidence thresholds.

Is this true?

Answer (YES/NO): YES